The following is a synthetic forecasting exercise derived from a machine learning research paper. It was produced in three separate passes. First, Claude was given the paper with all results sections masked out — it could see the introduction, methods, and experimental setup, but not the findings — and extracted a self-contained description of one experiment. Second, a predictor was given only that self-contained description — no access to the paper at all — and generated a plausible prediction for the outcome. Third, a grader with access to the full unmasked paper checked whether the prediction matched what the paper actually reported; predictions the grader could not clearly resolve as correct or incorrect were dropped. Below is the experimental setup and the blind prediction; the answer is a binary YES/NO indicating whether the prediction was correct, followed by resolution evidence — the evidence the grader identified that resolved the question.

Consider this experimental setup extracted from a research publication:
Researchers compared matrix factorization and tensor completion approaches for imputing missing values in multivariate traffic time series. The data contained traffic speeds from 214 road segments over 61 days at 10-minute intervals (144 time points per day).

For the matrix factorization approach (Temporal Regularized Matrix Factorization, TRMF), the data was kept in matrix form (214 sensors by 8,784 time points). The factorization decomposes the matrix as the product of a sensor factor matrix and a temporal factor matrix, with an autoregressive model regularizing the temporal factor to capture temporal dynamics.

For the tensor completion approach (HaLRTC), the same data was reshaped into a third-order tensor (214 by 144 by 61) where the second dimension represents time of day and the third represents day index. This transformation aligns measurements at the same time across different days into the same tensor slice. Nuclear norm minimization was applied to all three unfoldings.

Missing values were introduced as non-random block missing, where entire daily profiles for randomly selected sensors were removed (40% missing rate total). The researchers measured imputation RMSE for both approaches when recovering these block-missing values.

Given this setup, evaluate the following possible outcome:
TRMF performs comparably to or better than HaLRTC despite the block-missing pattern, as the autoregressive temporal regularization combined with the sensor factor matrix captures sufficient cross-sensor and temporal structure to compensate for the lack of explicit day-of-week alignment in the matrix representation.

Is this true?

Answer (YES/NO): YES